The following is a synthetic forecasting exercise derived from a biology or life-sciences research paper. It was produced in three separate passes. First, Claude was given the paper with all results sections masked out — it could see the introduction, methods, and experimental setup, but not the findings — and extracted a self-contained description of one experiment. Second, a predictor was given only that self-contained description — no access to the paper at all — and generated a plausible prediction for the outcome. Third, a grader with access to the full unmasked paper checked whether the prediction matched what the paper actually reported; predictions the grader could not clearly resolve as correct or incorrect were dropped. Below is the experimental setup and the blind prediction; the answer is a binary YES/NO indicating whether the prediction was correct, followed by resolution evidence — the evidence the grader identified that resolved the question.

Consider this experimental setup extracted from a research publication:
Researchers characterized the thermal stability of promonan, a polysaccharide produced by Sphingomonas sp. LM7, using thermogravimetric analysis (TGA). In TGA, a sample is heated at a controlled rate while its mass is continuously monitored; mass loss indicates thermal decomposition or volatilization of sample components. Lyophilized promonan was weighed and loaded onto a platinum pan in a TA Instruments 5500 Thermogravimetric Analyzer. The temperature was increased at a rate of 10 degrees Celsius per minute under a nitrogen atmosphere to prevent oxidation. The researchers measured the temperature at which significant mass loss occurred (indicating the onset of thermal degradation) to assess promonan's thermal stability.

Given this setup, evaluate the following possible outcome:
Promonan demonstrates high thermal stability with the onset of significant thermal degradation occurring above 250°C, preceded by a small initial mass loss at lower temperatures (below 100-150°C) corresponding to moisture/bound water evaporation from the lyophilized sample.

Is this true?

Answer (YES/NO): NO